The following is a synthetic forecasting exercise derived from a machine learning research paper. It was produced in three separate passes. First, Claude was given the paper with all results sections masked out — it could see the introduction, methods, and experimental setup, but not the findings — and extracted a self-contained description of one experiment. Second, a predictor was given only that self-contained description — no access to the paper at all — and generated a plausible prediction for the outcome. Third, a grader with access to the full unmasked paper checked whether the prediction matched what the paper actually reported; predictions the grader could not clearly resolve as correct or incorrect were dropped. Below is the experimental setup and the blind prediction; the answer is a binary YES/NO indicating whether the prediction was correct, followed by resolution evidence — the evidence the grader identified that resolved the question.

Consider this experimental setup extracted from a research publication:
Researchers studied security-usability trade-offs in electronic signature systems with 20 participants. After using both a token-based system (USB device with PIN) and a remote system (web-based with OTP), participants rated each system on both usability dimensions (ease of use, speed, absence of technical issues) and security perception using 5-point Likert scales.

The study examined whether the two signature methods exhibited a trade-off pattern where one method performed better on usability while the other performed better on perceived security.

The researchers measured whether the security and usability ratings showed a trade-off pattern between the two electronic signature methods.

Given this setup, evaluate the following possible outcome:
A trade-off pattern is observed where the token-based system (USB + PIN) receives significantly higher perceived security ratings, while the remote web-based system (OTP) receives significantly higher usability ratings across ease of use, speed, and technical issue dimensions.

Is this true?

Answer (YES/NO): YES